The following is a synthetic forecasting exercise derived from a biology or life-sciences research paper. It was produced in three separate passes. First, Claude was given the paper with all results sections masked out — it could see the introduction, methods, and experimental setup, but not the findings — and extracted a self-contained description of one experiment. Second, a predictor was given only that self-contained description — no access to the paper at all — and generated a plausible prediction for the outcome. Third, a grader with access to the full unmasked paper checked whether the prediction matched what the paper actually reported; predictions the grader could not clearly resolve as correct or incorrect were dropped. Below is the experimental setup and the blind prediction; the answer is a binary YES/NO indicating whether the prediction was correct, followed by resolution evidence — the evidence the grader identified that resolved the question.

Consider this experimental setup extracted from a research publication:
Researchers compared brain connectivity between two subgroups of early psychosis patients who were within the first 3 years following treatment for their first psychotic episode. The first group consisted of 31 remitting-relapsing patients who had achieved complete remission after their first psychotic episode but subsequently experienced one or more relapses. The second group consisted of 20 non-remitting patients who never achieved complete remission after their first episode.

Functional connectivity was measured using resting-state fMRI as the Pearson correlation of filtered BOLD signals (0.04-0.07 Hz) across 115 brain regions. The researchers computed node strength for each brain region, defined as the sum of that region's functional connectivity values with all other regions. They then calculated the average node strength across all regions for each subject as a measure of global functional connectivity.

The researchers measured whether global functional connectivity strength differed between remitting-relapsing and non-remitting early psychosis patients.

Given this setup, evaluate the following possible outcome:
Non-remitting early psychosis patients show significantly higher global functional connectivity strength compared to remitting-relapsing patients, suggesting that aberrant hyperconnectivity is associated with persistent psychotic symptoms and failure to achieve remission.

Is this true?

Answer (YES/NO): NO